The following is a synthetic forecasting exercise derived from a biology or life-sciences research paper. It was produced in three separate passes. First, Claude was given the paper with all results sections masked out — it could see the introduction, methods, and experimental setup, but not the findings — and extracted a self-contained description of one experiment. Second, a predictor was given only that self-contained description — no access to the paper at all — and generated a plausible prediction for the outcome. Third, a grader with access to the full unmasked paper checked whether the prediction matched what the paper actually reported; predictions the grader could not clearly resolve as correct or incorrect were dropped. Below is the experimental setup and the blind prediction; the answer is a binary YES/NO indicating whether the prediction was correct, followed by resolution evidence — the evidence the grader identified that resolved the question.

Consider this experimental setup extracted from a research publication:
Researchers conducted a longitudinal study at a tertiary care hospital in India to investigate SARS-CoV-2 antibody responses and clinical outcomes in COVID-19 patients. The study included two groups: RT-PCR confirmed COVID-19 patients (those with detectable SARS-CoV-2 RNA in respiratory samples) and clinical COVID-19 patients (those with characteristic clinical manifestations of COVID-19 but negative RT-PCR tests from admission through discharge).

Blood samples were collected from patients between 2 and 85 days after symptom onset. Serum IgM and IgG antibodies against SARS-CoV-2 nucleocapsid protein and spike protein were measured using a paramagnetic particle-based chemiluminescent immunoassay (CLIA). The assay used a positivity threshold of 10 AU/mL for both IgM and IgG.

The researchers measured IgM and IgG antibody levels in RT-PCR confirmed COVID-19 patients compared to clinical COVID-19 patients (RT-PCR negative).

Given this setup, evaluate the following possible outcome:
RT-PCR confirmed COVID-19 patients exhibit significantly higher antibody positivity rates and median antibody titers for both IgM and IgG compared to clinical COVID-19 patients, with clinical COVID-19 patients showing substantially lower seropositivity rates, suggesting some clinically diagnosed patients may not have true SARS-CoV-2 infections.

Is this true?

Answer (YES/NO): YES